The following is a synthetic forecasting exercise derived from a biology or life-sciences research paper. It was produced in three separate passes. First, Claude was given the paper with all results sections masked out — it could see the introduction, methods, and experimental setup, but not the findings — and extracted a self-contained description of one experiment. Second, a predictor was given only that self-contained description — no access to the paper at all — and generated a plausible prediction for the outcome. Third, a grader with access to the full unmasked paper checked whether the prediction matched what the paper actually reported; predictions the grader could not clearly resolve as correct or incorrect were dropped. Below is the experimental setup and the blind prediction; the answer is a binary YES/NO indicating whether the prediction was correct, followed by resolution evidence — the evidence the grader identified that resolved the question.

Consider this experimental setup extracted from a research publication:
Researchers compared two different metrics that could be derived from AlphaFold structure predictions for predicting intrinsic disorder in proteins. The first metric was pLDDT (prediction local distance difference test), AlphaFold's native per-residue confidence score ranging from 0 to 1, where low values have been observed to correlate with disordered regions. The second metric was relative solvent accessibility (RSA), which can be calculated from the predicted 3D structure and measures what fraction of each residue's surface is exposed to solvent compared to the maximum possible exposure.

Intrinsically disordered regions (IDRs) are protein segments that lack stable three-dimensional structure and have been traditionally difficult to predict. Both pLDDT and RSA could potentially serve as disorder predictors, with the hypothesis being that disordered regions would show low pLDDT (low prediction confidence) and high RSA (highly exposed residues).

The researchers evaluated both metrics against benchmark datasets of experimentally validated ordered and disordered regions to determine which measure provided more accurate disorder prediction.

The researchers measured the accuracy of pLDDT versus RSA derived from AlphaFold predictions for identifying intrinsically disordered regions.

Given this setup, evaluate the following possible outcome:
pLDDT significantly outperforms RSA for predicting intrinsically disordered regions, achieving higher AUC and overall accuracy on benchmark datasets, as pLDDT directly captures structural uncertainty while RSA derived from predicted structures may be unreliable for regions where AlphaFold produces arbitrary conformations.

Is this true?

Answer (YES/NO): NO